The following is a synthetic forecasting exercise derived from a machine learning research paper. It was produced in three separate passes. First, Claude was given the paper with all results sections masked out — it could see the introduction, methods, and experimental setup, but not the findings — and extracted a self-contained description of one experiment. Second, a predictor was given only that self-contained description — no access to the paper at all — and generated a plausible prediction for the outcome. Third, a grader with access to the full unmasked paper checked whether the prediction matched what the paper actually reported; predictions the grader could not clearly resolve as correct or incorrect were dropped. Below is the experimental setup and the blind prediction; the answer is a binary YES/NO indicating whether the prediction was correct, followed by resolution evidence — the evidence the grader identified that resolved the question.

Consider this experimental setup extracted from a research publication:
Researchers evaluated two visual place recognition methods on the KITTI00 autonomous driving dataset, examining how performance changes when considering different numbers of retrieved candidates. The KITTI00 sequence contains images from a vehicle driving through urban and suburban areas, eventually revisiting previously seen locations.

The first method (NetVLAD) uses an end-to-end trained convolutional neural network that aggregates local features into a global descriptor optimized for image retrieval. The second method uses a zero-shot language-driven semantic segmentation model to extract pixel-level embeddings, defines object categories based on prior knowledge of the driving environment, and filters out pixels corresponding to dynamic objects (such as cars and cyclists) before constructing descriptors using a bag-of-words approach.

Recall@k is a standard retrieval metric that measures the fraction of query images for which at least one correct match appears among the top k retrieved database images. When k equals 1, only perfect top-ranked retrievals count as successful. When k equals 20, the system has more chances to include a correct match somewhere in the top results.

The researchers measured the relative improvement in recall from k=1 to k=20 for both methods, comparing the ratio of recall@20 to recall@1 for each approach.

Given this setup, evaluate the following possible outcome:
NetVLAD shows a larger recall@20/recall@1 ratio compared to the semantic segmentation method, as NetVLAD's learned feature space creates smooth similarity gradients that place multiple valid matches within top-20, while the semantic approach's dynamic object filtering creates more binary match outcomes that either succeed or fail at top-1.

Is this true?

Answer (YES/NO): NO